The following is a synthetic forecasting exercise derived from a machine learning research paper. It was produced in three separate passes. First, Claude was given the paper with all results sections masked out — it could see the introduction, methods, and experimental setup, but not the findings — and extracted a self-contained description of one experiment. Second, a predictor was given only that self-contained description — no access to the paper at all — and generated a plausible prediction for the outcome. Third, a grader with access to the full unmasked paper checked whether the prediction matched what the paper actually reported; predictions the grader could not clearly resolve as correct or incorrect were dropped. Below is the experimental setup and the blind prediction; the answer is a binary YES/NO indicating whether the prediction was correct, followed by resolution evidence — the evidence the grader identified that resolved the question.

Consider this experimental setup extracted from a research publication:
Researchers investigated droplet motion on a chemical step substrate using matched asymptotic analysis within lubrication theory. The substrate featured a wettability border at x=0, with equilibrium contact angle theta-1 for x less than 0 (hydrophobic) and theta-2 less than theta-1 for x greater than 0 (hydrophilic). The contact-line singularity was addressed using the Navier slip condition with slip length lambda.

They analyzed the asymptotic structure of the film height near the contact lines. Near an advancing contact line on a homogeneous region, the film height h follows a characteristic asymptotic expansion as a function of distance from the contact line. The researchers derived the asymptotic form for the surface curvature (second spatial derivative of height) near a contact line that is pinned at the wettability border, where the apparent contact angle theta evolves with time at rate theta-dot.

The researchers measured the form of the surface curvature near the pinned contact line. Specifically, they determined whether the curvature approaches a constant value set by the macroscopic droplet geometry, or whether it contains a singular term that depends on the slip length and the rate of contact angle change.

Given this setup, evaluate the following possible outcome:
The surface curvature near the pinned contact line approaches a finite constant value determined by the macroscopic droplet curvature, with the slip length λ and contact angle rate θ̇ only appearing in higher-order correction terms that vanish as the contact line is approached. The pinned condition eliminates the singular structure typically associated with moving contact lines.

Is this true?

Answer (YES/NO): NO